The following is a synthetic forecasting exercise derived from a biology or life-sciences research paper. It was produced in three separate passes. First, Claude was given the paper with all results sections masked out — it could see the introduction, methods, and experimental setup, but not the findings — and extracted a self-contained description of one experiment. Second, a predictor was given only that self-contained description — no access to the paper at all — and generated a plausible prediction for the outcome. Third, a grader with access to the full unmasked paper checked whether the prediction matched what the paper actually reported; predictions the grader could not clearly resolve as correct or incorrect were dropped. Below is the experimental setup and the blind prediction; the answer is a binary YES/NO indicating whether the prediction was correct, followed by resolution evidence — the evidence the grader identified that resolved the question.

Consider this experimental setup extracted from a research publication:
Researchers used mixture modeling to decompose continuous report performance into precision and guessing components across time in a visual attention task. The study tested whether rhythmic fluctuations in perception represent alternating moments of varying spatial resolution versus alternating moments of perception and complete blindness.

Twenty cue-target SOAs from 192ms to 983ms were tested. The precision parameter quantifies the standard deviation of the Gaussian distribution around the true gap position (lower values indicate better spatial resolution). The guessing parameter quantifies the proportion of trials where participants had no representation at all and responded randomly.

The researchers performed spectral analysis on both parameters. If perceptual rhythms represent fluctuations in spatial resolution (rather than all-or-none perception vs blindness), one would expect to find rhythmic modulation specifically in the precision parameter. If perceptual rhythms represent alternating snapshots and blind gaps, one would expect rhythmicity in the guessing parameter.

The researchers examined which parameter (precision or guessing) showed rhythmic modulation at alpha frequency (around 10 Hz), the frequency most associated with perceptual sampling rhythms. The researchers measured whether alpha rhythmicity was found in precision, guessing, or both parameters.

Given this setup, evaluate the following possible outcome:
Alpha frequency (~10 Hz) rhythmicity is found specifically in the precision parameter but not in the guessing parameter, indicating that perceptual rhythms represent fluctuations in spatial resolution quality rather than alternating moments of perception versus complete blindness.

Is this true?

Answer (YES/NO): YES